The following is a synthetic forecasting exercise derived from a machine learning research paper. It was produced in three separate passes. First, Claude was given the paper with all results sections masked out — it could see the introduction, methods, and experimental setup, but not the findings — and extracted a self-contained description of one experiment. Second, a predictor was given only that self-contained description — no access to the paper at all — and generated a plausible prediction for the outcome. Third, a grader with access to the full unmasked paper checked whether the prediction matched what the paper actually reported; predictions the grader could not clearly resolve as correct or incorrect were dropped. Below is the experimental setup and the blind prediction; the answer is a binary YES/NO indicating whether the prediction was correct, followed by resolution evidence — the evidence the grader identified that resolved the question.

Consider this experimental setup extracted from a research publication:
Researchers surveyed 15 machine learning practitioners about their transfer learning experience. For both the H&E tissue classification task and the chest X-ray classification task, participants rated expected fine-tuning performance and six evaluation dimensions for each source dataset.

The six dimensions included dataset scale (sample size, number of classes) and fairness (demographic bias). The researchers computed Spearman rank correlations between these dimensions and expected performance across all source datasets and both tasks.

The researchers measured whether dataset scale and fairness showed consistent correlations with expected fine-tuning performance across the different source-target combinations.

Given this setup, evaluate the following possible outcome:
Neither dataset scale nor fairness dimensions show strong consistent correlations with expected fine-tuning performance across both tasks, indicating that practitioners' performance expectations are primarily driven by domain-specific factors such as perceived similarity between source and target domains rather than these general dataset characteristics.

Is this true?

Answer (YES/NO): YES